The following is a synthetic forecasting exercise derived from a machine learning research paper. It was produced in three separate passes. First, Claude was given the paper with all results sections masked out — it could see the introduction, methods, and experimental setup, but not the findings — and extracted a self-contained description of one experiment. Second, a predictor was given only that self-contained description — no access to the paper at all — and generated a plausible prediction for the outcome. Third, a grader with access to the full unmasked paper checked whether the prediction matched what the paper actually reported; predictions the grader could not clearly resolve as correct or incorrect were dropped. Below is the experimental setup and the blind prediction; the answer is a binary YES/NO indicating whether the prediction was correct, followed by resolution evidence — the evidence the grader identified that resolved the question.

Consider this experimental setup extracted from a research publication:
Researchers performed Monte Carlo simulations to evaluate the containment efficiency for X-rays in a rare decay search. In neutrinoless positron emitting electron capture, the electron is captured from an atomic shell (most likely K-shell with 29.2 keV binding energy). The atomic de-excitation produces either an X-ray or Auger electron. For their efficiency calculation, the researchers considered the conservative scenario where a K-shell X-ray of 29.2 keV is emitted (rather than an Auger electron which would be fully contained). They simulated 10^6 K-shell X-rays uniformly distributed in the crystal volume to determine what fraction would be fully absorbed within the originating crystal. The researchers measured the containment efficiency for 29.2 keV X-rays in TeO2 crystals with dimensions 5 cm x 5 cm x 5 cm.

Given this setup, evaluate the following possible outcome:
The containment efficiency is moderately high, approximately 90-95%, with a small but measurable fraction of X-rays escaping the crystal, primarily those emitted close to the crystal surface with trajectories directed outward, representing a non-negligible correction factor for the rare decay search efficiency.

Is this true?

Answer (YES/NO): NO